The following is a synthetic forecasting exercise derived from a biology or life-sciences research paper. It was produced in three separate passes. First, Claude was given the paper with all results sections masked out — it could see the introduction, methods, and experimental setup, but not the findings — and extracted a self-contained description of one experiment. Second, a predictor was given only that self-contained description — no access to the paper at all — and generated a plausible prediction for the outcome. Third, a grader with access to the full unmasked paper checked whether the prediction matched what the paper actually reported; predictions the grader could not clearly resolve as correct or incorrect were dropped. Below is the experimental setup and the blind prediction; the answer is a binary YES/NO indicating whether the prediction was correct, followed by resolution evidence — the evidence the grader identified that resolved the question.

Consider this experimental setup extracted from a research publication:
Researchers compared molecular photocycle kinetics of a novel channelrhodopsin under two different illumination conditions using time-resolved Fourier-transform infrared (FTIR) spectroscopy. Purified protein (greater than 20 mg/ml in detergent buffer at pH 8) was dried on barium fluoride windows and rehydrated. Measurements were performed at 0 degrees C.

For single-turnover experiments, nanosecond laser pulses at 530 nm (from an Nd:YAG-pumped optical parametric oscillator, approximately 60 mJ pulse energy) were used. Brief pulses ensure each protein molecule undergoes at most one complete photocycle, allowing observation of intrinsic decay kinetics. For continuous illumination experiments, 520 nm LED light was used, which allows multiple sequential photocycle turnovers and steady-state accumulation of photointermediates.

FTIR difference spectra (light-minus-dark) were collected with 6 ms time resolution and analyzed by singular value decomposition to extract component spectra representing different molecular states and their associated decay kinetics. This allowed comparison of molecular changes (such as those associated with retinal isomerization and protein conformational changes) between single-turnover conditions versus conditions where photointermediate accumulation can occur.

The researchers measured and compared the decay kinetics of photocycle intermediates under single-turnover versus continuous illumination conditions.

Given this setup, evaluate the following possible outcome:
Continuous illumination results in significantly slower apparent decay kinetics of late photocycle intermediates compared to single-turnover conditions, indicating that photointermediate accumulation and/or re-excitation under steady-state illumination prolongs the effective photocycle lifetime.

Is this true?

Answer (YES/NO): NO